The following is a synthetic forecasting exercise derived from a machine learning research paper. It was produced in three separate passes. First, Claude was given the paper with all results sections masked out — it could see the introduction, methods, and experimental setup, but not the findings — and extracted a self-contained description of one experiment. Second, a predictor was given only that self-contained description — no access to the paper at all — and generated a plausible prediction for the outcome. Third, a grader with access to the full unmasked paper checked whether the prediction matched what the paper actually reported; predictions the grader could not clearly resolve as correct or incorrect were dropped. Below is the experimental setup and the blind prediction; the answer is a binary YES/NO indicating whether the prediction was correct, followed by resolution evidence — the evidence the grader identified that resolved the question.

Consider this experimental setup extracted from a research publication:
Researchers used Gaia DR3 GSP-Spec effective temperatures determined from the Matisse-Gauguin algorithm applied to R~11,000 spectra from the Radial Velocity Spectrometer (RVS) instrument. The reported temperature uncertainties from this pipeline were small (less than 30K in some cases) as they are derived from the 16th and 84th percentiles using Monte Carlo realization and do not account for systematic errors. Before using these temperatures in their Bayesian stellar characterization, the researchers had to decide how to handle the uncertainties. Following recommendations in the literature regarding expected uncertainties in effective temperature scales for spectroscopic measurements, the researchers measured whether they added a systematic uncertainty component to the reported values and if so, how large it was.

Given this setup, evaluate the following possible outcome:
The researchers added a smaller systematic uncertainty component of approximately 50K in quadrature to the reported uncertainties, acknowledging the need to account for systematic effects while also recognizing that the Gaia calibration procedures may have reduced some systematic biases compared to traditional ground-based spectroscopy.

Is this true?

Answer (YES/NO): NO